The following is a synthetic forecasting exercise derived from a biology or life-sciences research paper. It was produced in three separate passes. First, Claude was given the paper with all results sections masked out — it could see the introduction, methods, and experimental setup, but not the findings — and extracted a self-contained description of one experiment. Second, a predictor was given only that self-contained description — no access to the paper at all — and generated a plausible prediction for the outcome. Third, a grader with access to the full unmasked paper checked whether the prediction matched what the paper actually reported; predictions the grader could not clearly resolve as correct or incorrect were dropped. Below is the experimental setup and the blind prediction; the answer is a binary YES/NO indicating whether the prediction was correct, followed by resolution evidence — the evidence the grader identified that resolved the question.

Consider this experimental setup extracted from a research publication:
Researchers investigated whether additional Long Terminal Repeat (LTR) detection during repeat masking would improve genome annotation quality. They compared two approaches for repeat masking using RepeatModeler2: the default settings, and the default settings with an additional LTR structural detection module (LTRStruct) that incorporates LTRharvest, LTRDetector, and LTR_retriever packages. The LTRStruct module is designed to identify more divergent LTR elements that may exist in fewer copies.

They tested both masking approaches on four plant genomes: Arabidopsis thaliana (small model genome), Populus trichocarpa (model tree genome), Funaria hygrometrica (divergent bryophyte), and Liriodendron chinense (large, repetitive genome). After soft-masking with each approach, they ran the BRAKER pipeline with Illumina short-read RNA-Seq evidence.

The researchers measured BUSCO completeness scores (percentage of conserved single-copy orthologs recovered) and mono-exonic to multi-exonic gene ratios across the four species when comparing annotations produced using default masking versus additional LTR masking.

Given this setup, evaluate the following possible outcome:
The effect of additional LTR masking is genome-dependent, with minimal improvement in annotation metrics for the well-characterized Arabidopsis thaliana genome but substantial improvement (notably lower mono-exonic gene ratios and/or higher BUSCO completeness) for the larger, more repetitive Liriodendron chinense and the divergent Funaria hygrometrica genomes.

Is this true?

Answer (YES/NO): NO